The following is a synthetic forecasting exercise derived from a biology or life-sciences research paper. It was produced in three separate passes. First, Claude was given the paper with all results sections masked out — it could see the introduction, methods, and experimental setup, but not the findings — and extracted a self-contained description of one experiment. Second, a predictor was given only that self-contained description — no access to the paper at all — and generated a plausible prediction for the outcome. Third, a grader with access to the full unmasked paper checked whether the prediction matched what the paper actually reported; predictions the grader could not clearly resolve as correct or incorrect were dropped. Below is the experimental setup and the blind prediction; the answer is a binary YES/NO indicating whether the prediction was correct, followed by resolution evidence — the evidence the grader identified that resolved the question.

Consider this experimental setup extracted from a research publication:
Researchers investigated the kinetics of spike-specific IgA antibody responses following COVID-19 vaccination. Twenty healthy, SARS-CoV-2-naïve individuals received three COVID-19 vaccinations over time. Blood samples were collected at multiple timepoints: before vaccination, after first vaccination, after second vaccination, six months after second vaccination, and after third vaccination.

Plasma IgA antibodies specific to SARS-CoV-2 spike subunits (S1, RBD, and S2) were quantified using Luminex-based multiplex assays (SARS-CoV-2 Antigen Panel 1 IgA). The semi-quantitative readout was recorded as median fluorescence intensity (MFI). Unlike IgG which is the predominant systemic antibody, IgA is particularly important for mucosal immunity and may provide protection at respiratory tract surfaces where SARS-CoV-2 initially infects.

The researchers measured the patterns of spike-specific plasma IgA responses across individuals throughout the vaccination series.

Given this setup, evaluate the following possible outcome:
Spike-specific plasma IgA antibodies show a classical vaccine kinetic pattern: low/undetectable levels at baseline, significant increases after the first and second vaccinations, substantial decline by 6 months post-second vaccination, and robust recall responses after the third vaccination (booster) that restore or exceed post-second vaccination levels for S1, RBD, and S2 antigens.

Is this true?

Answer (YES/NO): NO